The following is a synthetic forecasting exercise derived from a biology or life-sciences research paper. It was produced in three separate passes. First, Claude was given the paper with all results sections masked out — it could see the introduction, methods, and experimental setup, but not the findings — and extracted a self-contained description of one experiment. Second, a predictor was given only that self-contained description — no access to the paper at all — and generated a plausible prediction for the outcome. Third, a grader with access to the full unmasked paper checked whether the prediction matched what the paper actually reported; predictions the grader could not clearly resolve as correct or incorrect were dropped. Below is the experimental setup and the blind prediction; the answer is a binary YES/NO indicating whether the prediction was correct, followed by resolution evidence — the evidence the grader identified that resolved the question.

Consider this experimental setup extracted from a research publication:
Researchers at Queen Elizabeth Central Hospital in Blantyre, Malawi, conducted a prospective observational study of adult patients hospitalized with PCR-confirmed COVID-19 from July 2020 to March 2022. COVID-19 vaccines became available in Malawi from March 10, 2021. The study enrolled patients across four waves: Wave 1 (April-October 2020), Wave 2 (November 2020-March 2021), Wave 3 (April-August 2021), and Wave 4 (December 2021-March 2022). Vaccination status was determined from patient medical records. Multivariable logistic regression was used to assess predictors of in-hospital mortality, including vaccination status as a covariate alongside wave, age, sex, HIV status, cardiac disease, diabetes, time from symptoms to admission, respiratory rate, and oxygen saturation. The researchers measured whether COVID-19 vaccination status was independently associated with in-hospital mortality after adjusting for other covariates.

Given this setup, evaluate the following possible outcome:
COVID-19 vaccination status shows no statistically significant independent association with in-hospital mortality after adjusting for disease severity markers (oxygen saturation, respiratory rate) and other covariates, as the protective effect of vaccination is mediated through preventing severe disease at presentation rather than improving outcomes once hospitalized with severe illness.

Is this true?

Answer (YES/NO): YES